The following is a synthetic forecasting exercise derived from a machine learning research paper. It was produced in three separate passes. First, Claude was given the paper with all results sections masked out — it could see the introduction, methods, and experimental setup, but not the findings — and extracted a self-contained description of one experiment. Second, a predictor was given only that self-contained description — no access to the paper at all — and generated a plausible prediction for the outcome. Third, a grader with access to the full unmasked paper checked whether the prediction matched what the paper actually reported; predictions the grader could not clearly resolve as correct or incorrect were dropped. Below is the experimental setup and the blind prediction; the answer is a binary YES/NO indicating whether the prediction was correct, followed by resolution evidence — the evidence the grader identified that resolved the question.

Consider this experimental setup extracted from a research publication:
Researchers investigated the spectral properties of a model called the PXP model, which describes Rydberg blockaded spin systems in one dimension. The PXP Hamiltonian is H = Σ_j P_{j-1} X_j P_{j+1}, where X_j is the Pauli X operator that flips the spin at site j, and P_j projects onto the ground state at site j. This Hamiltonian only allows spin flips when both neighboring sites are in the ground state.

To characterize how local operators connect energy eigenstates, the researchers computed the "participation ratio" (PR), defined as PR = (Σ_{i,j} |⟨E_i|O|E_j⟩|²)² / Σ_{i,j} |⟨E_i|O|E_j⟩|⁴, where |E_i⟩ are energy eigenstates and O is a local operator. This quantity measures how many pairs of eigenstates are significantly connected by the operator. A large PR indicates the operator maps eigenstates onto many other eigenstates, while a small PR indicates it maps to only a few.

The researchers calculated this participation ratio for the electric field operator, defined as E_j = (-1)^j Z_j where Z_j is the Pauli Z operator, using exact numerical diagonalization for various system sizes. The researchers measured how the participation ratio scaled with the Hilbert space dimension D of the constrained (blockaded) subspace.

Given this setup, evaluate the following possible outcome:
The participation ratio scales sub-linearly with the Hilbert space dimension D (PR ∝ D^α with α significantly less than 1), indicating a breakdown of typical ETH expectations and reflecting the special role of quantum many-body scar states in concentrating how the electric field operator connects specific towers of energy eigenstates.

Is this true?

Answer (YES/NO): NO